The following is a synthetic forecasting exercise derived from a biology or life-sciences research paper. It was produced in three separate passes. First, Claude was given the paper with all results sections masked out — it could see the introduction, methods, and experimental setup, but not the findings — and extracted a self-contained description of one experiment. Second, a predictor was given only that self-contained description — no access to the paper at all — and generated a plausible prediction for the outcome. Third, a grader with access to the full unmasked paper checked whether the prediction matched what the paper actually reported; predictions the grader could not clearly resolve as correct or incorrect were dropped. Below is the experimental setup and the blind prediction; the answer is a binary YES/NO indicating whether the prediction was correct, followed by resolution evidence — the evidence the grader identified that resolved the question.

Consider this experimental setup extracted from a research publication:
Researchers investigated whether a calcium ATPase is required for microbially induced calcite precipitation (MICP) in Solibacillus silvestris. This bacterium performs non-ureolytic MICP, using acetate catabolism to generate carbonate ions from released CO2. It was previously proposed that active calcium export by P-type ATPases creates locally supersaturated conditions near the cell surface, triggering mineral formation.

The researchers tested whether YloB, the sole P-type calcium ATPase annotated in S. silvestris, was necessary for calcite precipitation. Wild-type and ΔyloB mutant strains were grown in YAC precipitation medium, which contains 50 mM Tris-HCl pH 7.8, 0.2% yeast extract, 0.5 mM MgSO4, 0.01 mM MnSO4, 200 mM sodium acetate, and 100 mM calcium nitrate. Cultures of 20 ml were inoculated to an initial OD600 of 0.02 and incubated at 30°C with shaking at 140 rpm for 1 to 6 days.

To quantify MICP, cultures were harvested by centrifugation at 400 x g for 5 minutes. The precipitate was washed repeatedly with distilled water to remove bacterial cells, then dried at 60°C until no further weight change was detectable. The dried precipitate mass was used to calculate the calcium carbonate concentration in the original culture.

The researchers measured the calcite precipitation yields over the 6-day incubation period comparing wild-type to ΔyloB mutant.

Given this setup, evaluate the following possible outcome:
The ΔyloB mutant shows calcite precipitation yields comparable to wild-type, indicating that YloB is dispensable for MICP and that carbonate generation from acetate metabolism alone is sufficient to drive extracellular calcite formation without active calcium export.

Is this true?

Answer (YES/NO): YES